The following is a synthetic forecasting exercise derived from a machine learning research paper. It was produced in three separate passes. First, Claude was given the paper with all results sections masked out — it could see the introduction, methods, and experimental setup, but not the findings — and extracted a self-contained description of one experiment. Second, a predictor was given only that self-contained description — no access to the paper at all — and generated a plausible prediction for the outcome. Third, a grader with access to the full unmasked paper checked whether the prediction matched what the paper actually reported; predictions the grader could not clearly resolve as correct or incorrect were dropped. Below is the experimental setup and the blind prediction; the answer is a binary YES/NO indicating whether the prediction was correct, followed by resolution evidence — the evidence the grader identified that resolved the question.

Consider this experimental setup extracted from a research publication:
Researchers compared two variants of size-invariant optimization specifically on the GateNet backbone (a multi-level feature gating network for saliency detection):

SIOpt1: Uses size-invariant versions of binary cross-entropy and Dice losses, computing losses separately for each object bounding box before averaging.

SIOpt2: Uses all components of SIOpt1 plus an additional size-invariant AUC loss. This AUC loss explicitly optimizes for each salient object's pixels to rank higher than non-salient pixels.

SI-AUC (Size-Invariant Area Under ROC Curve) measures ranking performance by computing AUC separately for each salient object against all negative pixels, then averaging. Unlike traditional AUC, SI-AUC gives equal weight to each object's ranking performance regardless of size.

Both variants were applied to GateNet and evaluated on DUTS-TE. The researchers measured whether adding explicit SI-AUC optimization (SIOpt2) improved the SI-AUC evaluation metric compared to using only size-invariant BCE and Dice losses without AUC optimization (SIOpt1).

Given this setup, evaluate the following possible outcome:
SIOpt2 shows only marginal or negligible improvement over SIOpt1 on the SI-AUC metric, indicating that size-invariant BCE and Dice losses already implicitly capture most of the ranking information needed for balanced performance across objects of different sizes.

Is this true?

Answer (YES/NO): NO